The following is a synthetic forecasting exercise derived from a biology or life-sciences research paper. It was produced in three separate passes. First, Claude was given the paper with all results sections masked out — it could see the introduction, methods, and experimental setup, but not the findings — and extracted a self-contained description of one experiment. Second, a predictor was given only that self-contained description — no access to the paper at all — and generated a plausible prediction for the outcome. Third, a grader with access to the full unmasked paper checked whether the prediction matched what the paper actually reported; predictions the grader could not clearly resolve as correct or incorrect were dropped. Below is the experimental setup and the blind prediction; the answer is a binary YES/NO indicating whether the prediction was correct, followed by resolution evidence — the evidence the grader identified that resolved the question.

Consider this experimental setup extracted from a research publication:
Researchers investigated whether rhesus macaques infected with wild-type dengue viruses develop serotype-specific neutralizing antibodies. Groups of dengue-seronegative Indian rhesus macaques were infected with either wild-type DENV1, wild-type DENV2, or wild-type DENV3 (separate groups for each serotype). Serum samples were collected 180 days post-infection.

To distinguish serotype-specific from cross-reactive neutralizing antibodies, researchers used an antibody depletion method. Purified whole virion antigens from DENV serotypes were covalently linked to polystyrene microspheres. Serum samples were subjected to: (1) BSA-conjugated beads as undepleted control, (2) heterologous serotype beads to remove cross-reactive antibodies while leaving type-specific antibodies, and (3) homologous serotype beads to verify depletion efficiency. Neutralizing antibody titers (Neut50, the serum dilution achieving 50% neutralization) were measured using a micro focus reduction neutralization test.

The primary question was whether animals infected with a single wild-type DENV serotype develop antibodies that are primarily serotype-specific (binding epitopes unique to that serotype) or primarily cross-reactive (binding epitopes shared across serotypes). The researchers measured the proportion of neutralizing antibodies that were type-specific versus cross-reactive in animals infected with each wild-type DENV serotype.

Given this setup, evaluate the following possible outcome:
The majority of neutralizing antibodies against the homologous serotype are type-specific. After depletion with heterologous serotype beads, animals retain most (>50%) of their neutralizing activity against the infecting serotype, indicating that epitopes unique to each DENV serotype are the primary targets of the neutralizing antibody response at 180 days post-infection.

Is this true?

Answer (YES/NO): YES